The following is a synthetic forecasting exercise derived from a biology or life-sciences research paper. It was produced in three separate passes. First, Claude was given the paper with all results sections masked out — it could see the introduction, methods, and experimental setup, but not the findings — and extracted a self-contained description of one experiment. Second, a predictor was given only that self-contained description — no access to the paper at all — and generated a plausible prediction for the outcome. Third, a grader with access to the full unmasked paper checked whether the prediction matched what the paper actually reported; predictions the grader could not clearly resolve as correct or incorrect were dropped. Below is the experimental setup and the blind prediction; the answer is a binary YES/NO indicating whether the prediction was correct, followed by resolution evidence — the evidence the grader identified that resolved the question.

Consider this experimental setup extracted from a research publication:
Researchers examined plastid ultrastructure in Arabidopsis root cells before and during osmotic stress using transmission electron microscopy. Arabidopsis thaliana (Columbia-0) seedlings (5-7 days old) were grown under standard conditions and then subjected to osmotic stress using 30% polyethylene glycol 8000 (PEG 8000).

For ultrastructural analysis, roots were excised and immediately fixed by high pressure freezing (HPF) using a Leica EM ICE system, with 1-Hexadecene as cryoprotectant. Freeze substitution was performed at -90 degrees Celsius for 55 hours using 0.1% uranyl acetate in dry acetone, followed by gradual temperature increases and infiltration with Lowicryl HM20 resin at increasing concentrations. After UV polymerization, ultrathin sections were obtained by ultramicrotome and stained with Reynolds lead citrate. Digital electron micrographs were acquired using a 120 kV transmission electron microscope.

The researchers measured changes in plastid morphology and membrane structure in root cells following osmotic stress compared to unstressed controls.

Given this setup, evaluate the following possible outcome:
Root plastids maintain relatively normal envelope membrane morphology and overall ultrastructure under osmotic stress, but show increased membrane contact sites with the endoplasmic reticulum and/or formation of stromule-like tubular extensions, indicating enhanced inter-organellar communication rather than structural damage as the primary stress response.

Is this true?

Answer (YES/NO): NO